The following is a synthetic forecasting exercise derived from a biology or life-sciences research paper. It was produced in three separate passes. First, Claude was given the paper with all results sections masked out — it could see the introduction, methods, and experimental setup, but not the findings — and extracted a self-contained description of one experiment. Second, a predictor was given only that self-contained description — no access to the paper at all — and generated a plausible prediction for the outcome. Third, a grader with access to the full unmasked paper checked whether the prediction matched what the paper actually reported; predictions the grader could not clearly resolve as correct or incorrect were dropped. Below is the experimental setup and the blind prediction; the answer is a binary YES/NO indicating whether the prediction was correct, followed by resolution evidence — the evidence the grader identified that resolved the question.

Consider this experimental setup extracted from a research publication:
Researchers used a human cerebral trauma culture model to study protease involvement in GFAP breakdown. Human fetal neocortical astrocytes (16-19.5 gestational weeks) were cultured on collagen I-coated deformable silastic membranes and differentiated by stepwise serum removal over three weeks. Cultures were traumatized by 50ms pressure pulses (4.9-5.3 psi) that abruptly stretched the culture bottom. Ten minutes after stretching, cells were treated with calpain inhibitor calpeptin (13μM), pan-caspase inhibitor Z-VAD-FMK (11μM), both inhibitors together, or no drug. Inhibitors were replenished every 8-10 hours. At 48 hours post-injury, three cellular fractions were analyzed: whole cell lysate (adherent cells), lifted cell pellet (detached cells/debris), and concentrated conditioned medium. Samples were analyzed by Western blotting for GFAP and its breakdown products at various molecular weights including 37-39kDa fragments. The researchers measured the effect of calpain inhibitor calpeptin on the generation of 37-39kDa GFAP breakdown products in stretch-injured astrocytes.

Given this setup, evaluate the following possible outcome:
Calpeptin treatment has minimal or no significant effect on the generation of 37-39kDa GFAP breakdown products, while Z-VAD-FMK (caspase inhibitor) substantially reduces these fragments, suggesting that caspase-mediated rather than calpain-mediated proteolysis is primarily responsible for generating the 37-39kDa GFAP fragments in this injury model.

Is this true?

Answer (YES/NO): NO